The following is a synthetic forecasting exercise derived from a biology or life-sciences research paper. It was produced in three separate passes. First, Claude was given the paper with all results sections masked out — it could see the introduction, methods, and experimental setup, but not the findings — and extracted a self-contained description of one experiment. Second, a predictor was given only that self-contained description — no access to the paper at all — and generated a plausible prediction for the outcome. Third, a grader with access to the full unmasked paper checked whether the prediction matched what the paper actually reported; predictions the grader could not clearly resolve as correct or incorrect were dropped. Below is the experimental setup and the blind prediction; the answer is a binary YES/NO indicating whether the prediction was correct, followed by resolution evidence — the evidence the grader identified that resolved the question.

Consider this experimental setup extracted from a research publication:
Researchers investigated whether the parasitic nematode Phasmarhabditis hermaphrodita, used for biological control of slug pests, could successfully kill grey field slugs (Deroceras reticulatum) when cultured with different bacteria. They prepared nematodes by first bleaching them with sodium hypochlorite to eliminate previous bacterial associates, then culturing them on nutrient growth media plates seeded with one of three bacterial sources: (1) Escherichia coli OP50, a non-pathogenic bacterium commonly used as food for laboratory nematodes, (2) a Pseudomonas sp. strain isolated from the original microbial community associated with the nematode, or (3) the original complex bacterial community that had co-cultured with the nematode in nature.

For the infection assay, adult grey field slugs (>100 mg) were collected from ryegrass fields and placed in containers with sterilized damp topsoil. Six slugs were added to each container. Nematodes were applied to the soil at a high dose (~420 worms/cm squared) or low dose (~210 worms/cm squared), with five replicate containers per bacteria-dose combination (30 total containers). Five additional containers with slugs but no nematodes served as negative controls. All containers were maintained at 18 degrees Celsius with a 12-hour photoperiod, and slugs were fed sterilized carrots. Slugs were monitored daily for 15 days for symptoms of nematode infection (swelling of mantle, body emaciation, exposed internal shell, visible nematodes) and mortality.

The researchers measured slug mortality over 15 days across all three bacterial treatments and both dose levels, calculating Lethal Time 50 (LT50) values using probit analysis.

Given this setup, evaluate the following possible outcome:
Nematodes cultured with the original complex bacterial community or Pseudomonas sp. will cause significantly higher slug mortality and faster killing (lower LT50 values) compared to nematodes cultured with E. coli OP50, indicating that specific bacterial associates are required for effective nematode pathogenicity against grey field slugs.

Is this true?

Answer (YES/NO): NO